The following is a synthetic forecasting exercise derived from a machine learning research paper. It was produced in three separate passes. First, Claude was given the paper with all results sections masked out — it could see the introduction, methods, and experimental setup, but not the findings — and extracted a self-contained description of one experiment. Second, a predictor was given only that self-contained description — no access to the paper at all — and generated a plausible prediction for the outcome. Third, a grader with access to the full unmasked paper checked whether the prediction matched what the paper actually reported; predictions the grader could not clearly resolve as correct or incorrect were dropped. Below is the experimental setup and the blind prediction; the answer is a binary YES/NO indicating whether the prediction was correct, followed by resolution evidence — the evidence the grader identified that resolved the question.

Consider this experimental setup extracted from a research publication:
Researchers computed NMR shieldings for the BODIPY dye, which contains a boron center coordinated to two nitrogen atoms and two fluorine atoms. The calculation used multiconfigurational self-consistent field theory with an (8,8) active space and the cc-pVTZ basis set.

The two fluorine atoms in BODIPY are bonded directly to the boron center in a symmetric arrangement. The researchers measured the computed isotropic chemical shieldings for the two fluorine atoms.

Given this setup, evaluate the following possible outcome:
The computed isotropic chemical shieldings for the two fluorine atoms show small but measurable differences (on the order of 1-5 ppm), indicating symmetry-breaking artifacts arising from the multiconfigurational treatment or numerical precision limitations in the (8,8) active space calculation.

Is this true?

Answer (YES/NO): YES